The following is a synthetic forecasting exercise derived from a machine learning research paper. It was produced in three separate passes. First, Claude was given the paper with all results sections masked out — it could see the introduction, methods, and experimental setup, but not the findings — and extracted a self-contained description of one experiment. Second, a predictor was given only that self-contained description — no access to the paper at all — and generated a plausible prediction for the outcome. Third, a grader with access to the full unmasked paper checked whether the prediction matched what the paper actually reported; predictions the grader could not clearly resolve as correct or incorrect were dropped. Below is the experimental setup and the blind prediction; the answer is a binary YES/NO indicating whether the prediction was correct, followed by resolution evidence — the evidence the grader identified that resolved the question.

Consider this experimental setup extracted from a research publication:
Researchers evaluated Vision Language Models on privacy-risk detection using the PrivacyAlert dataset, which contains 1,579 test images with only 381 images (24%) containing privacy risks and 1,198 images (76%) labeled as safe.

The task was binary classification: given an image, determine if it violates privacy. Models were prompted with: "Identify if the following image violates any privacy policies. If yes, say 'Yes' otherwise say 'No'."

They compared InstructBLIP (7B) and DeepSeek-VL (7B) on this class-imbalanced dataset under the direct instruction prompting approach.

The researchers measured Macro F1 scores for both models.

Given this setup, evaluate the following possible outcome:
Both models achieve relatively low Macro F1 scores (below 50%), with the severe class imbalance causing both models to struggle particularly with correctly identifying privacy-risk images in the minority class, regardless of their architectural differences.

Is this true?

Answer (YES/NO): NO